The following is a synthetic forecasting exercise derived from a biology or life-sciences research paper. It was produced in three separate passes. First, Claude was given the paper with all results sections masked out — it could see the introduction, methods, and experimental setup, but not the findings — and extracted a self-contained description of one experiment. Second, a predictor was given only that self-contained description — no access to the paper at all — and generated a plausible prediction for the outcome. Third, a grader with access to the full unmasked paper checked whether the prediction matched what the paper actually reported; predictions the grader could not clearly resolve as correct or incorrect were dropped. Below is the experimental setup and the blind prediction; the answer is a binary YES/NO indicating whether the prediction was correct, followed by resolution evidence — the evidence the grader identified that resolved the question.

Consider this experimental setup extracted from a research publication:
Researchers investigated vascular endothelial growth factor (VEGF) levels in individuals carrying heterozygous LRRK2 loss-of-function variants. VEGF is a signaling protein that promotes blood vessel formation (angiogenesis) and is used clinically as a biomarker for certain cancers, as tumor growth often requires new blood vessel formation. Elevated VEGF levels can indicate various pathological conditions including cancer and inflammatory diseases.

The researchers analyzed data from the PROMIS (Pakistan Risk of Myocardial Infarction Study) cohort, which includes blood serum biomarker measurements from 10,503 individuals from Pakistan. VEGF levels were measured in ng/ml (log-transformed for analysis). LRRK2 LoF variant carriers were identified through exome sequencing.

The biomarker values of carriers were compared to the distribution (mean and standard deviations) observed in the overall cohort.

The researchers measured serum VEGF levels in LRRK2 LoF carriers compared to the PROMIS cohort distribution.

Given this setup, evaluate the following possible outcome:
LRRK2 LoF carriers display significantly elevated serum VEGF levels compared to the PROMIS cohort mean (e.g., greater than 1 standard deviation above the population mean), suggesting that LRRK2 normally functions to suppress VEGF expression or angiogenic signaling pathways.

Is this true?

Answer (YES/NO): NO